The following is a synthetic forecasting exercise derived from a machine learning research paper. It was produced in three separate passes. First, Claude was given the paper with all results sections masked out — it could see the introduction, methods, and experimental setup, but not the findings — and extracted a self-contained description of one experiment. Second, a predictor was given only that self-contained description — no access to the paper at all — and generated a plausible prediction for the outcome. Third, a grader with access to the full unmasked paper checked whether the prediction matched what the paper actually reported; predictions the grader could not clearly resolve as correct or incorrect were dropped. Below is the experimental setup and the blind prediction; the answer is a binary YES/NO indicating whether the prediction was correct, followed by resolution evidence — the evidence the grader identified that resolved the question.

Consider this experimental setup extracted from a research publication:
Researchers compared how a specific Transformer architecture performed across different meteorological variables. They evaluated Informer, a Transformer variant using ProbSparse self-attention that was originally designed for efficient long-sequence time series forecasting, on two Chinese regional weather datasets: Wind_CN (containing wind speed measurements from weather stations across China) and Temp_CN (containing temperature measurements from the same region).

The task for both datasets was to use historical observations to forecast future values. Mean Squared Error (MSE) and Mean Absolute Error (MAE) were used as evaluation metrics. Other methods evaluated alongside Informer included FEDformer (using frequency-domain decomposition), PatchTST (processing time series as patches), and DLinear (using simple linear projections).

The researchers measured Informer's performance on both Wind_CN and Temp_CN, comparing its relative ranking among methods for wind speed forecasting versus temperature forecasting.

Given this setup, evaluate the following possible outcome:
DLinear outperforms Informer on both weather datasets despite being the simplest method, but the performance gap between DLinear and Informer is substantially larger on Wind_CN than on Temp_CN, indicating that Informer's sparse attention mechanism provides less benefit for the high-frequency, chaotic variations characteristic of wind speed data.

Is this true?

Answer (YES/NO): NO